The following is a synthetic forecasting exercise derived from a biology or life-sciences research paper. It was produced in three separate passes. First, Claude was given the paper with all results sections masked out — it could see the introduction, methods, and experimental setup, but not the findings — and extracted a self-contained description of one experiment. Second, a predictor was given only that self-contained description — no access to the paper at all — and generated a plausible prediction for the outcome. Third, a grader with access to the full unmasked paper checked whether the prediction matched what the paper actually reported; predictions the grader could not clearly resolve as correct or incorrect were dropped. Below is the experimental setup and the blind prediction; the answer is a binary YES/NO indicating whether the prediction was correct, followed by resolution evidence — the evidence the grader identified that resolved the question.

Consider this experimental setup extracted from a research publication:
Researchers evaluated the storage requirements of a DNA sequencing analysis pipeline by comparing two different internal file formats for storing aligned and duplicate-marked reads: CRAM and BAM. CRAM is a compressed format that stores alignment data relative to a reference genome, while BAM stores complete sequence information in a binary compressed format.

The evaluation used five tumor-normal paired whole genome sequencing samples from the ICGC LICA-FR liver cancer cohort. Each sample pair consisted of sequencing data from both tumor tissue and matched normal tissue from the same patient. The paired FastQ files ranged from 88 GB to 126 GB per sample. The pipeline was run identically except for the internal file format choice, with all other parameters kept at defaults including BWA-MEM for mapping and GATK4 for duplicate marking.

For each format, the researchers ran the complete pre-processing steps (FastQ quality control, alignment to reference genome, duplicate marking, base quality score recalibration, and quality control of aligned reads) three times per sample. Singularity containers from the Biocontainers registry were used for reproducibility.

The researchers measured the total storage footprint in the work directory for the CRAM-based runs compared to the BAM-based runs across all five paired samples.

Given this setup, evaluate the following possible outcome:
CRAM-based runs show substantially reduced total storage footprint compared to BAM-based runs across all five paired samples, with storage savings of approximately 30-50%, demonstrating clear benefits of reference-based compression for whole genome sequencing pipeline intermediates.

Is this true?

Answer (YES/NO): NO